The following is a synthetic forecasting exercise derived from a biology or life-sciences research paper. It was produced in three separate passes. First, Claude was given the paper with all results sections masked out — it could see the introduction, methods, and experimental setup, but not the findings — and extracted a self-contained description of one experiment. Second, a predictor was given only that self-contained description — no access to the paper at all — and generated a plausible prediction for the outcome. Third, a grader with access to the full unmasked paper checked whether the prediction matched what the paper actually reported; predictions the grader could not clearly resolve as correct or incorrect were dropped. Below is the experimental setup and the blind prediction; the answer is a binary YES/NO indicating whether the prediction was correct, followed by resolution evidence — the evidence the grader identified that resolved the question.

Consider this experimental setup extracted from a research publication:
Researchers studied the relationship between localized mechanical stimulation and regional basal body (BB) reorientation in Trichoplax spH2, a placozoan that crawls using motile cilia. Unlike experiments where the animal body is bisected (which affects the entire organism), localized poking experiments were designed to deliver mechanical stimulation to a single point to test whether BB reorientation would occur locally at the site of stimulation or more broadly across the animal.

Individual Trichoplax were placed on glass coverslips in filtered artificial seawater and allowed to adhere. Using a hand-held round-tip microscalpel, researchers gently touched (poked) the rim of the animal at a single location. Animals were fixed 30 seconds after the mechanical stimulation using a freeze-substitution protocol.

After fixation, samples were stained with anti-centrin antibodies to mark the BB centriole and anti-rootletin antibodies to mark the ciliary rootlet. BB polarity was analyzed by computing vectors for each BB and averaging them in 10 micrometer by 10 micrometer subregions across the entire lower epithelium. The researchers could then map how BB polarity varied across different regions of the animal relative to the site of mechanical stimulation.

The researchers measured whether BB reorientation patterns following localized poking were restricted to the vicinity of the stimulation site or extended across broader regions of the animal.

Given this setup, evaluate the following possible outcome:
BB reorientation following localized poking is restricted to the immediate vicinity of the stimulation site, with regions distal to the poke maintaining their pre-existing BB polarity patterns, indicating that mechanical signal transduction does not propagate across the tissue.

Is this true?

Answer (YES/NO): NO